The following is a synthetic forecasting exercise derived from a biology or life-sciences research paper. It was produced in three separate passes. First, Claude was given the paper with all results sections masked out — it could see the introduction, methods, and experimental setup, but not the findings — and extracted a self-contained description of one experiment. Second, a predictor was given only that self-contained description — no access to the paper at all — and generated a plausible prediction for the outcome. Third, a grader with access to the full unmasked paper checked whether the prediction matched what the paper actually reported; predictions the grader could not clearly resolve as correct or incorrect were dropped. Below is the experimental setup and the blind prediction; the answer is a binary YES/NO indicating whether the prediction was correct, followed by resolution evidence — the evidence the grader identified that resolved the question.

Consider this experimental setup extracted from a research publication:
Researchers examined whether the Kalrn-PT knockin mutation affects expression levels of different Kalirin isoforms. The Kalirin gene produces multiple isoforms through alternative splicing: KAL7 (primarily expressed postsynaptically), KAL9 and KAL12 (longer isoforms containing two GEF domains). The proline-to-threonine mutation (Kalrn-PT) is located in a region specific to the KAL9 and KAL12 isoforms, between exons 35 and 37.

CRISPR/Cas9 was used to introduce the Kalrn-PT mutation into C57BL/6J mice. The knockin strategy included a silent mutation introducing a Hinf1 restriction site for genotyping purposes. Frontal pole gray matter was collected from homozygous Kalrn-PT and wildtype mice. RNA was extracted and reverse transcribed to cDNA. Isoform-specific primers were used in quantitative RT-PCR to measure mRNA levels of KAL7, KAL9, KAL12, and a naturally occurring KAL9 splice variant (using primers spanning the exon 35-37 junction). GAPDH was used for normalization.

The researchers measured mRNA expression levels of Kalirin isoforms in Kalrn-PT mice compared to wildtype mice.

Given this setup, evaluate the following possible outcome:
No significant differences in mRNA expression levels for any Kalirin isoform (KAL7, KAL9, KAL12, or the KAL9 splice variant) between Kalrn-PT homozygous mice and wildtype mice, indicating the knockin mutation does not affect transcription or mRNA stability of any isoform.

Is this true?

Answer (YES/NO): YES